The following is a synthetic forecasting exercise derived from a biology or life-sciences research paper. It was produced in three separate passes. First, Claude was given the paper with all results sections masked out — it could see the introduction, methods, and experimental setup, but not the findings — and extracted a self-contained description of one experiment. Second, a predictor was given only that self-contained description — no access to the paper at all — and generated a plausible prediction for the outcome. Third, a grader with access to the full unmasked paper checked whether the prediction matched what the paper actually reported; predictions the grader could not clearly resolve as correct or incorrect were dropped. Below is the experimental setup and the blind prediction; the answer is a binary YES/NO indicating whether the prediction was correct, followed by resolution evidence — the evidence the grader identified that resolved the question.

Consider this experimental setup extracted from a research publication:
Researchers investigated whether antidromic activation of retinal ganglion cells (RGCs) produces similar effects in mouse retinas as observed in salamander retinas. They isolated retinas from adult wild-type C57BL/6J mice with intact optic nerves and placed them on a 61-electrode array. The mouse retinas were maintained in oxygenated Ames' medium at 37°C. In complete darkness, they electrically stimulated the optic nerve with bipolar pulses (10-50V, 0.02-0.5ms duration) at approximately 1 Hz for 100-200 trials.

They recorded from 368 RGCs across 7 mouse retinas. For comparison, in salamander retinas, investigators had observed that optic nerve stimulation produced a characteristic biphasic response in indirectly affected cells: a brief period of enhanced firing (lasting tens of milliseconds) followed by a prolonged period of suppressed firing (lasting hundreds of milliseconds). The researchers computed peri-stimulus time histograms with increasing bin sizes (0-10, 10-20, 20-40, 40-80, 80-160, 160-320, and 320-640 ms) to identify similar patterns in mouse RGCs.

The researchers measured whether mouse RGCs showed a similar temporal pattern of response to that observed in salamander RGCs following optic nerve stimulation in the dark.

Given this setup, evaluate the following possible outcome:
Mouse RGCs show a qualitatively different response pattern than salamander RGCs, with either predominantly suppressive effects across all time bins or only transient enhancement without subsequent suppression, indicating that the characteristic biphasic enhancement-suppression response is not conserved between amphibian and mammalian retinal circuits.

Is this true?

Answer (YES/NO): NO